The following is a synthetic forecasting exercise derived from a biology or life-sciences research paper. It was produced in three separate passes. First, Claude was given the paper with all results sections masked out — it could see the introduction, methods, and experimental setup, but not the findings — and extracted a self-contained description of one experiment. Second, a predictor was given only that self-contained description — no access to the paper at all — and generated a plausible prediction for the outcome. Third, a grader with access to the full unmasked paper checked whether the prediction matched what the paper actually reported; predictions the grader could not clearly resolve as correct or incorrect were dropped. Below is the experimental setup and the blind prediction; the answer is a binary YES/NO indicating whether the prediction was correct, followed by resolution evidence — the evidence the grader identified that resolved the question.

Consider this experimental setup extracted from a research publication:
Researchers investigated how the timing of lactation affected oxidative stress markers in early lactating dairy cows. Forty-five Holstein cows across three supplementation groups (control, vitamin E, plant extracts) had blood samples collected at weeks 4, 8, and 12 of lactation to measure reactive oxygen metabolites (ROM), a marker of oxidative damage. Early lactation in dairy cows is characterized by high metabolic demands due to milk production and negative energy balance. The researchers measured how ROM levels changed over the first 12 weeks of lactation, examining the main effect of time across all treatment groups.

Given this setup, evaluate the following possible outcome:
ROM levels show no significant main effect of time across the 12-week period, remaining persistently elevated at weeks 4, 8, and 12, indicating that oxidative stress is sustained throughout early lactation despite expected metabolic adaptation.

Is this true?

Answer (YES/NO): NO